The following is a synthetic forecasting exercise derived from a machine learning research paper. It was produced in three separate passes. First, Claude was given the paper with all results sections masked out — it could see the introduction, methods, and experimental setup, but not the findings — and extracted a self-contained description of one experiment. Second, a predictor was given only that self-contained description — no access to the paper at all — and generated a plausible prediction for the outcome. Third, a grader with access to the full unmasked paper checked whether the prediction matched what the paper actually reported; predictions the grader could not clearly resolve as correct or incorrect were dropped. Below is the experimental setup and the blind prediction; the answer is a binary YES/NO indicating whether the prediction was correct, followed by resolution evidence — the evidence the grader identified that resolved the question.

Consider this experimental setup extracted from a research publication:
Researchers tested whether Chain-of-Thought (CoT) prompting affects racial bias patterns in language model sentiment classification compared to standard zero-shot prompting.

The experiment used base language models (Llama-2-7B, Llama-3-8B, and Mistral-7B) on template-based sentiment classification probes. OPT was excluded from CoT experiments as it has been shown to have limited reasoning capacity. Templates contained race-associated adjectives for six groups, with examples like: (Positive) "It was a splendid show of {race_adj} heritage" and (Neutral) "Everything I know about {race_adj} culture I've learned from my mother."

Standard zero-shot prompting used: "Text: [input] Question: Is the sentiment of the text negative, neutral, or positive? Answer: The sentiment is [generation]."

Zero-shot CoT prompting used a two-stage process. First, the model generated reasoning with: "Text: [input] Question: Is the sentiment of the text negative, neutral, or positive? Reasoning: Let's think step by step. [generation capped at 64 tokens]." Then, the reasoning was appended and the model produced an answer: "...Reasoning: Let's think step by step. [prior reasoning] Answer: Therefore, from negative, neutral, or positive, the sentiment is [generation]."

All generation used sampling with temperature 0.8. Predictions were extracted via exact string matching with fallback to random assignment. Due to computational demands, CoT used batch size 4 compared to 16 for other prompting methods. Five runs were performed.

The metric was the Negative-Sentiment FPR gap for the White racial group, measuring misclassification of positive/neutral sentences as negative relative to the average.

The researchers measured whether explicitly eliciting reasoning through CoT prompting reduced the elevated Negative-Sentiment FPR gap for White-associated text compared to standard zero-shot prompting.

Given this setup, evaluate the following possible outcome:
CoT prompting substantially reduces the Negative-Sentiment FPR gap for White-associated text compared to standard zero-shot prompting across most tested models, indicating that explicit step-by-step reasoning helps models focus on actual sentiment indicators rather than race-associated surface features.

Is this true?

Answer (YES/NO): NO